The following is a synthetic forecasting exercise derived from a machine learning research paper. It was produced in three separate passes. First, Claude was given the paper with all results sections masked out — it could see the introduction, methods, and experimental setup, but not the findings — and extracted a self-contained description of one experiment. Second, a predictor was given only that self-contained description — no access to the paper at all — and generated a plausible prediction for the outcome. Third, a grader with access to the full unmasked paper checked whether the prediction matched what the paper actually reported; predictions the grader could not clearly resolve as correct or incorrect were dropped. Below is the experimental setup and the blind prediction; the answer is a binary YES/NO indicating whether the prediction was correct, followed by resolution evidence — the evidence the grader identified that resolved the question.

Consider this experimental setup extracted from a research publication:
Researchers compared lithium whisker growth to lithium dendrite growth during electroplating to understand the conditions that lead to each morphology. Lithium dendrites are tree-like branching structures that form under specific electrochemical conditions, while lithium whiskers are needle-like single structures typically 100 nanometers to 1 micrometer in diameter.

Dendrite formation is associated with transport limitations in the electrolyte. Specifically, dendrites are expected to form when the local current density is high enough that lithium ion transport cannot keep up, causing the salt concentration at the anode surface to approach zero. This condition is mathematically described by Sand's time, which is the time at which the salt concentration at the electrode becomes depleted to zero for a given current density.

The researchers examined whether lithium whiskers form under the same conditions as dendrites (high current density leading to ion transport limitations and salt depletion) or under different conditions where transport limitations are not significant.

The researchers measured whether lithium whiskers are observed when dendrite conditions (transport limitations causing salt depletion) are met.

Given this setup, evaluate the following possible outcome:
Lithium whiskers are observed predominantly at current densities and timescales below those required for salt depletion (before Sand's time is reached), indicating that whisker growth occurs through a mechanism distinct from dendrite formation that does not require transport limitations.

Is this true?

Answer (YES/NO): YES